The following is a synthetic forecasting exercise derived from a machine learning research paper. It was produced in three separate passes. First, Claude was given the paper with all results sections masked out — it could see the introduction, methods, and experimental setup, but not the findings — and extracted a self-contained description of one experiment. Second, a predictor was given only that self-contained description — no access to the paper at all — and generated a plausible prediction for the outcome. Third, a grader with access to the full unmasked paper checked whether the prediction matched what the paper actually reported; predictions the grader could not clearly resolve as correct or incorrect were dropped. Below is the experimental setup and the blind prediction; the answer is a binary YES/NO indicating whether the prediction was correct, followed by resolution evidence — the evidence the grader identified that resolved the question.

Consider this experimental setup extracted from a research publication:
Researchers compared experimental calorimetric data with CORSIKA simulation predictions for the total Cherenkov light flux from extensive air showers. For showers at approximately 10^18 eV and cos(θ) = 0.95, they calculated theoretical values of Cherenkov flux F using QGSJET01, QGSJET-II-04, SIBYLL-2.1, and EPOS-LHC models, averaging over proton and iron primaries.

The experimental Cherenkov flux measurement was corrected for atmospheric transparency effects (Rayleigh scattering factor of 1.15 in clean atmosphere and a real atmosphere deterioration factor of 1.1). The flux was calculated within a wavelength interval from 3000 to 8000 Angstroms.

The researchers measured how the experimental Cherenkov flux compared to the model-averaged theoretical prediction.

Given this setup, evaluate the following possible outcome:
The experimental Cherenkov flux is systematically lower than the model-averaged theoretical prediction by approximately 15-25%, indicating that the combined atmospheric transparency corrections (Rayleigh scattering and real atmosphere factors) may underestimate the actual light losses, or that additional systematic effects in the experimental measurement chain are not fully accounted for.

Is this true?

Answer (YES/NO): NO